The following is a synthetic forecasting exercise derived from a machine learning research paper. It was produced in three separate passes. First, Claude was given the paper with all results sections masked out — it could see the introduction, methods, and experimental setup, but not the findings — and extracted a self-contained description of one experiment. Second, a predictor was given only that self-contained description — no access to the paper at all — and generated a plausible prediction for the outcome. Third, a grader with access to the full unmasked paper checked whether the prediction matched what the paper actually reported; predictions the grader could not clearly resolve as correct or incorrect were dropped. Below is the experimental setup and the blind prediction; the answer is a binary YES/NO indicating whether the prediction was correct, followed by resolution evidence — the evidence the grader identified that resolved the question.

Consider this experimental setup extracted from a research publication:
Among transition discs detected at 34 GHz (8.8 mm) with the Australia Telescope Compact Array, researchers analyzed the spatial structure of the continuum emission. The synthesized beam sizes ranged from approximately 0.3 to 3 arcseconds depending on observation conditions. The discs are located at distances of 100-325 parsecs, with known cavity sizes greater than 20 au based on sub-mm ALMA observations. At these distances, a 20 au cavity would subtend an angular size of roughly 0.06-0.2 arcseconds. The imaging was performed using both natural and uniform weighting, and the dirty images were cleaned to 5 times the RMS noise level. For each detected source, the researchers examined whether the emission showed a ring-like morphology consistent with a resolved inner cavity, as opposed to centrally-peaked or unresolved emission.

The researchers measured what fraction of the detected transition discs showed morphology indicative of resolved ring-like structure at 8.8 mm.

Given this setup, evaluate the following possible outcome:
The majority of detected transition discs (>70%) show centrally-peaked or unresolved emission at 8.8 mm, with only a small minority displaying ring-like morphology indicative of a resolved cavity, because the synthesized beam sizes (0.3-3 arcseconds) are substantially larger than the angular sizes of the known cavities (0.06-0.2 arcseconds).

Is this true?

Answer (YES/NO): NO